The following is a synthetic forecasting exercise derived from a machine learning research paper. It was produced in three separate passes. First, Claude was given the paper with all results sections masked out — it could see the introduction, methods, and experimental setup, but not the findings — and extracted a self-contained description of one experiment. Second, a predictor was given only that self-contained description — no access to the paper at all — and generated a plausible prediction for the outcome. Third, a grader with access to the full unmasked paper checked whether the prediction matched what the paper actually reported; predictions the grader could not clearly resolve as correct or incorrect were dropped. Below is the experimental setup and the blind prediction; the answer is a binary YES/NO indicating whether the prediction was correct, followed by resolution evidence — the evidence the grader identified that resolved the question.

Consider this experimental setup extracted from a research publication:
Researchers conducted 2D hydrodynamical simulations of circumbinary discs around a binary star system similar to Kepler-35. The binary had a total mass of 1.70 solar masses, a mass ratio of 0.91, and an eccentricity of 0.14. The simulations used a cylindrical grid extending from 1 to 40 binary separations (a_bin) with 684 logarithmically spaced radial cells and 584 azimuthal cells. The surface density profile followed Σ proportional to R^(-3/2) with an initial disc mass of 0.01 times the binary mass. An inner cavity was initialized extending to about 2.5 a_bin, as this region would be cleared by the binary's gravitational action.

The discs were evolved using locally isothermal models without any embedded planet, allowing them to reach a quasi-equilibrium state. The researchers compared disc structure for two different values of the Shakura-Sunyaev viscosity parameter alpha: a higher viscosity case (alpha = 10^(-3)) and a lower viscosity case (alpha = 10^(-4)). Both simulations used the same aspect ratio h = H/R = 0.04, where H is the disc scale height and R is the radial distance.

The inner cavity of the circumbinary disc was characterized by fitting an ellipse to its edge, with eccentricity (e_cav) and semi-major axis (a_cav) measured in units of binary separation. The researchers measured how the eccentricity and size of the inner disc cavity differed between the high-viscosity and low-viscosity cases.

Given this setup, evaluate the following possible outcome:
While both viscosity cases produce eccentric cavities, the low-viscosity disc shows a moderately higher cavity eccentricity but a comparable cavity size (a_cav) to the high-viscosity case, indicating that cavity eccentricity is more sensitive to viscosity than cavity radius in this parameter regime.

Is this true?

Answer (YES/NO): NO